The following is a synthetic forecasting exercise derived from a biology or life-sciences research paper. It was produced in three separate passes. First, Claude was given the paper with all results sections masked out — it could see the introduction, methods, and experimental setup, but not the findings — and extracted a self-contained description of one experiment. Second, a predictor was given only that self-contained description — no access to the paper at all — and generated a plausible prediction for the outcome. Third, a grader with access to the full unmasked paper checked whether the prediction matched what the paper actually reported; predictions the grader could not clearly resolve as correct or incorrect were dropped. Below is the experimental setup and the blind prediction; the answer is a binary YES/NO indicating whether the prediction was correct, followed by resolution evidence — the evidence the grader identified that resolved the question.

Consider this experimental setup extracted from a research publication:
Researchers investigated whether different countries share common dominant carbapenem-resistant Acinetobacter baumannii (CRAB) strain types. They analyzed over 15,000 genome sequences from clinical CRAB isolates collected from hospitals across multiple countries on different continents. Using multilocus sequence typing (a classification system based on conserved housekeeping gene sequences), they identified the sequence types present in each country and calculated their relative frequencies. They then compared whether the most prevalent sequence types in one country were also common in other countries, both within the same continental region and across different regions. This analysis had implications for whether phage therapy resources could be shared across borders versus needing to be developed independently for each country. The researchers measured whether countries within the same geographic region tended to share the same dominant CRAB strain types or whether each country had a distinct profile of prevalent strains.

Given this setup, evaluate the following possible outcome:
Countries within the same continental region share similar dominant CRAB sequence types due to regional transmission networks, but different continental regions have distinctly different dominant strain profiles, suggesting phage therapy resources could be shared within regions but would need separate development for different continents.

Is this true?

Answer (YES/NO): YES